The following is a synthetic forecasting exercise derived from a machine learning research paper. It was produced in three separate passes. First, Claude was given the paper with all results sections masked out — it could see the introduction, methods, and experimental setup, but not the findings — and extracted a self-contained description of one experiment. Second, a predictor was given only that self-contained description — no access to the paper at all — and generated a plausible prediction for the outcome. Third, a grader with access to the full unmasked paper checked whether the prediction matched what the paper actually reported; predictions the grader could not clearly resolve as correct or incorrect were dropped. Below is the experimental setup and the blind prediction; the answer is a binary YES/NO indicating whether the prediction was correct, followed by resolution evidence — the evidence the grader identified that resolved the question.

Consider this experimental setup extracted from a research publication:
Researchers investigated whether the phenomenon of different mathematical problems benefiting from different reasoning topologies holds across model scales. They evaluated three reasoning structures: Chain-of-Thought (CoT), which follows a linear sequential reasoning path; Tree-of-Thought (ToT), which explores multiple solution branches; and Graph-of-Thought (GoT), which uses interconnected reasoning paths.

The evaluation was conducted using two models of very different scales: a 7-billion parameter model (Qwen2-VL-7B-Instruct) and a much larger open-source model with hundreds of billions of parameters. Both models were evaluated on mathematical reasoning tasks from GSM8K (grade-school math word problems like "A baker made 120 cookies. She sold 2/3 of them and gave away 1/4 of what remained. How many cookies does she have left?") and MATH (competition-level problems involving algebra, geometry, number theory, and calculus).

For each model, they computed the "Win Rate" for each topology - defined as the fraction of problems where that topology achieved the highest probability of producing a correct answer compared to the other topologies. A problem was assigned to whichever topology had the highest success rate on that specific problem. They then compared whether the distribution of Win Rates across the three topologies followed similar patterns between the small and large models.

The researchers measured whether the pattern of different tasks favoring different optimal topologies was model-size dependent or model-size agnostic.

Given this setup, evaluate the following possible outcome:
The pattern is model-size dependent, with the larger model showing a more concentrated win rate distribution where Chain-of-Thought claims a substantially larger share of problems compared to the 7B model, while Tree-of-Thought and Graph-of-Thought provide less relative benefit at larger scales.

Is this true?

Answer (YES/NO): NO